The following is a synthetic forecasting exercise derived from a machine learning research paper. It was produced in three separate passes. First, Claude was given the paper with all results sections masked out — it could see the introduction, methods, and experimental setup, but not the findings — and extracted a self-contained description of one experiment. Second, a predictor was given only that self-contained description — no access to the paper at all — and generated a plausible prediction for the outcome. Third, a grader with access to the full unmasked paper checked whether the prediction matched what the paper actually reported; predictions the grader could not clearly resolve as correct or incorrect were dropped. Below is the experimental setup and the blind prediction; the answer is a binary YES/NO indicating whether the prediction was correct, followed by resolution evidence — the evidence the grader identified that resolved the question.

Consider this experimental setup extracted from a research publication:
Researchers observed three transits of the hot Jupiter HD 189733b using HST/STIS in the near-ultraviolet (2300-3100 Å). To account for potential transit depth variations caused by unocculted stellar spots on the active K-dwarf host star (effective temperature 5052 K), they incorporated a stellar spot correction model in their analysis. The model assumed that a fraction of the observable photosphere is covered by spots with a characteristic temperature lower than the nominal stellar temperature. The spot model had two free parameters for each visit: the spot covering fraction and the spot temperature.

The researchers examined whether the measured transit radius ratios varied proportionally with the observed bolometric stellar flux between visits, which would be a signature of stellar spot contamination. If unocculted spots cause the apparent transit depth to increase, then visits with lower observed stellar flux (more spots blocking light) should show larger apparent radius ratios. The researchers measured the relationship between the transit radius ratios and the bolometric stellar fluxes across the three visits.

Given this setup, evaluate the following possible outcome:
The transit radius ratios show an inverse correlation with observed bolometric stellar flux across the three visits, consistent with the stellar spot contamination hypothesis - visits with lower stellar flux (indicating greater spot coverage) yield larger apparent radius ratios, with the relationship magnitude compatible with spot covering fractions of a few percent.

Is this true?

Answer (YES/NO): NO